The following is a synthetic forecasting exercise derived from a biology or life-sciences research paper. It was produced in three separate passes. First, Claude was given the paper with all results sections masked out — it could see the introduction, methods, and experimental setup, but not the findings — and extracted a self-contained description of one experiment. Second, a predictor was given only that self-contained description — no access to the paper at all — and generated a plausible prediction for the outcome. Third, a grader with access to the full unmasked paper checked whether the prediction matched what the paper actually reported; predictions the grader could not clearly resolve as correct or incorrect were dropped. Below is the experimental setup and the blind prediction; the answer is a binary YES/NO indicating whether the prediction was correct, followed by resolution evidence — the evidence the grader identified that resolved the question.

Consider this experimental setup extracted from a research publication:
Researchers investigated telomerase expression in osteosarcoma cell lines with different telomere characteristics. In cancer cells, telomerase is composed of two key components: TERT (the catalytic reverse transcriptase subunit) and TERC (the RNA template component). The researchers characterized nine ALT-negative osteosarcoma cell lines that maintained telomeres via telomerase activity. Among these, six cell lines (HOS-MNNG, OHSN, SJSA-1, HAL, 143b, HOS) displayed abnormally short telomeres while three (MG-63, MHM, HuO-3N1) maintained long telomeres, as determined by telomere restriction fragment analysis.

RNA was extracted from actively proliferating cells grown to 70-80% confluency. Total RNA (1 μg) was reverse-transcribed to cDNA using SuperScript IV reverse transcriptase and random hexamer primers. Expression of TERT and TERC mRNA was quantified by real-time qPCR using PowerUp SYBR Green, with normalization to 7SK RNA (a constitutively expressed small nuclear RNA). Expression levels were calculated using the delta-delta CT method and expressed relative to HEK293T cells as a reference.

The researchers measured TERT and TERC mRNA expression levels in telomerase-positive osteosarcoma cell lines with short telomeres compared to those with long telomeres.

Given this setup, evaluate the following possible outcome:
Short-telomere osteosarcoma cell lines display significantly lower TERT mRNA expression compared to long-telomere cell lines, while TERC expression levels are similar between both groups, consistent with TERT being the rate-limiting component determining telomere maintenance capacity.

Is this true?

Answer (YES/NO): NO